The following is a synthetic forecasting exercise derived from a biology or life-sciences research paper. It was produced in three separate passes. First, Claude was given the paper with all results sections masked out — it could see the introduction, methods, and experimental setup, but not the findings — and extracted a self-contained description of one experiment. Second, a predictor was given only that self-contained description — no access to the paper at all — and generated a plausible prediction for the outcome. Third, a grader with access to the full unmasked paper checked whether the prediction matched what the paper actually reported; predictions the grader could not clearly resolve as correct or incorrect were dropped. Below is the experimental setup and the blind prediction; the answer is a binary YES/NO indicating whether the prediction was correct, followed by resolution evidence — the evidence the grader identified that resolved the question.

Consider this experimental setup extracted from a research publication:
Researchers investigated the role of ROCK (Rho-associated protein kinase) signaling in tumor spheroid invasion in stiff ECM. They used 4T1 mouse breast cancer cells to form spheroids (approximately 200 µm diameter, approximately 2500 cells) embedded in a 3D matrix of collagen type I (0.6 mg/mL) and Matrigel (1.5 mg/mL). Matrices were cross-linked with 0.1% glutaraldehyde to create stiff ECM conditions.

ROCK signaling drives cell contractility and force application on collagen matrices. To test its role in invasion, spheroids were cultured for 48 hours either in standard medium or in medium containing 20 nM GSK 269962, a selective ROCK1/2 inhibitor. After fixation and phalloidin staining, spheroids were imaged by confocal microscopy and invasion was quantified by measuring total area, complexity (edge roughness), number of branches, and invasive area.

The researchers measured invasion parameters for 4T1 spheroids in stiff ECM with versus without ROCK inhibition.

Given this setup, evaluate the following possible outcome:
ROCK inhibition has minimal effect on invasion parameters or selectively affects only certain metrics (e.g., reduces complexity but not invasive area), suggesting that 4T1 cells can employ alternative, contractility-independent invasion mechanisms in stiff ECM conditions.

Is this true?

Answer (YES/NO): NO